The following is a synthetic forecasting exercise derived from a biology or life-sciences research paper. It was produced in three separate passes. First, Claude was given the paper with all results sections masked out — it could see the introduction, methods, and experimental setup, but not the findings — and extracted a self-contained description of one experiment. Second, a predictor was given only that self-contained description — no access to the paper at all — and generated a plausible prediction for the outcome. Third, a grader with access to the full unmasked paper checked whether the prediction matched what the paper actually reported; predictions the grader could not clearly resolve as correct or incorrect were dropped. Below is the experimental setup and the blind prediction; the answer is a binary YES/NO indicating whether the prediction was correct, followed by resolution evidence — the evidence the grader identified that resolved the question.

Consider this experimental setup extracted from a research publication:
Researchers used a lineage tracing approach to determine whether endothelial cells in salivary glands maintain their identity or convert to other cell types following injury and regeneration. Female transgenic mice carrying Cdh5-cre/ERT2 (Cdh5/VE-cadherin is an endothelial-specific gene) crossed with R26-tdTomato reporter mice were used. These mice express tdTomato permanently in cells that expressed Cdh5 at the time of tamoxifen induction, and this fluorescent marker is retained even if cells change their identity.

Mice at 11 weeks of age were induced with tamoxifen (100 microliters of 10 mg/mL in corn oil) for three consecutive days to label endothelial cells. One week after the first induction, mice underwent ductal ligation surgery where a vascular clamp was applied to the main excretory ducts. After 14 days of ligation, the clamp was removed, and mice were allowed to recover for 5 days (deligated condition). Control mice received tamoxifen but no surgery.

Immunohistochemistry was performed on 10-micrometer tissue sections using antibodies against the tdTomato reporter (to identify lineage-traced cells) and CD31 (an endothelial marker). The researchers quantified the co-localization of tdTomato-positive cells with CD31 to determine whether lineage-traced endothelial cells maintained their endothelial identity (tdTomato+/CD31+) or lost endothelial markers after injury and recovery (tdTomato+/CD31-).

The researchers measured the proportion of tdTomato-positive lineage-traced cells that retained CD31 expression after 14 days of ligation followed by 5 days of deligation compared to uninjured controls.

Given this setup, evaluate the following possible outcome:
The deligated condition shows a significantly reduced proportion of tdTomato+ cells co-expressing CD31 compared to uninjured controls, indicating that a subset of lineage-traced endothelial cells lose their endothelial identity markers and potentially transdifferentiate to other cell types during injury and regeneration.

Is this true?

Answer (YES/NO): NO